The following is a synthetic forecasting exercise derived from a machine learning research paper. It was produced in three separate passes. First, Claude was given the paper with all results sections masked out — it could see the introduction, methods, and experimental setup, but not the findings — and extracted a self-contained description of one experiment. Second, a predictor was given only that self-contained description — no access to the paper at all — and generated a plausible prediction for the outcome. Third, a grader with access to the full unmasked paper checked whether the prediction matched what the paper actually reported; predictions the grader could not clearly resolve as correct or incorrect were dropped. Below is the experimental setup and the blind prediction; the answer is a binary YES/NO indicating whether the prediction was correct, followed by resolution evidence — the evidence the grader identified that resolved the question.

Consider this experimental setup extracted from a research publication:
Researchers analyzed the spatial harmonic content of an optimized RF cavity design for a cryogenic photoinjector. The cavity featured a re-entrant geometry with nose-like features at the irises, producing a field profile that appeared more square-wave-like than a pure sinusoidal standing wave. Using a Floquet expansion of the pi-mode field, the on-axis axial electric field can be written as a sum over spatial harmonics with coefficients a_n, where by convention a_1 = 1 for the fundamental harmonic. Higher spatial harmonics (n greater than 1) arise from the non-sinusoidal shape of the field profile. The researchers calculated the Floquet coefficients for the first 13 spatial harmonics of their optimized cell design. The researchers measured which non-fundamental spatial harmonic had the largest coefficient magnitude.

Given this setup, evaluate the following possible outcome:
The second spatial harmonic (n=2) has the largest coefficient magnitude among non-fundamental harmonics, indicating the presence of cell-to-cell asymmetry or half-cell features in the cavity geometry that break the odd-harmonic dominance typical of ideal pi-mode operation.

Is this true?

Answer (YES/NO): NO